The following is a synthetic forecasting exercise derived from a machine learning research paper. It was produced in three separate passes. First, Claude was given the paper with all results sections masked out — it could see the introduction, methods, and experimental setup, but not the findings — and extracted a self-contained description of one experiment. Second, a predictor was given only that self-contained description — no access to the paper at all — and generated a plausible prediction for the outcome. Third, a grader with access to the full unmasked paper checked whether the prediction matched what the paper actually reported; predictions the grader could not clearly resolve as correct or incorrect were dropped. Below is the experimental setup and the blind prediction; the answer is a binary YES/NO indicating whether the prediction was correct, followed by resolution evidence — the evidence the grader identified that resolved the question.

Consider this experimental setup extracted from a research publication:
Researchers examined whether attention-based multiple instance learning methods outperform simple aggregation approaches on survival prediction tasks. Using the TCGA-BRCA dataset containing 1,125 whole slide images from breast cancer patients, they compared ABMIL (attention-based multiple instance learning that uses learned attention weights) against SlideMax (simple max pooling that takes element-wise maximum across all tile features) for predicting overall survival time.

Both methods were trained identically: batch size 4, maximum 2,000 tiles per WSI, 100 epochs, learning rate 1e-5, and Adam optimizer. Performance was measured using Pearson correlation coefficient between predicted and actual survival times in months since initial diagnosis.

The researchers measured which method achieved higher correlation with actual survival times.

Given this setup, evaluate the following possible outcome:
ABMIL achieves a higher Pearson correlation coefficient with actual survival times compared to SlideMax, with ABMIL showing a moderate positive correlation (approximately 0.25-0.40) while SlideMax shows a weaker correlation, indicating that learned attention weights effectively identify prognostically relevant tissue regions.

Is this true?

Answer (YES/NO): NO